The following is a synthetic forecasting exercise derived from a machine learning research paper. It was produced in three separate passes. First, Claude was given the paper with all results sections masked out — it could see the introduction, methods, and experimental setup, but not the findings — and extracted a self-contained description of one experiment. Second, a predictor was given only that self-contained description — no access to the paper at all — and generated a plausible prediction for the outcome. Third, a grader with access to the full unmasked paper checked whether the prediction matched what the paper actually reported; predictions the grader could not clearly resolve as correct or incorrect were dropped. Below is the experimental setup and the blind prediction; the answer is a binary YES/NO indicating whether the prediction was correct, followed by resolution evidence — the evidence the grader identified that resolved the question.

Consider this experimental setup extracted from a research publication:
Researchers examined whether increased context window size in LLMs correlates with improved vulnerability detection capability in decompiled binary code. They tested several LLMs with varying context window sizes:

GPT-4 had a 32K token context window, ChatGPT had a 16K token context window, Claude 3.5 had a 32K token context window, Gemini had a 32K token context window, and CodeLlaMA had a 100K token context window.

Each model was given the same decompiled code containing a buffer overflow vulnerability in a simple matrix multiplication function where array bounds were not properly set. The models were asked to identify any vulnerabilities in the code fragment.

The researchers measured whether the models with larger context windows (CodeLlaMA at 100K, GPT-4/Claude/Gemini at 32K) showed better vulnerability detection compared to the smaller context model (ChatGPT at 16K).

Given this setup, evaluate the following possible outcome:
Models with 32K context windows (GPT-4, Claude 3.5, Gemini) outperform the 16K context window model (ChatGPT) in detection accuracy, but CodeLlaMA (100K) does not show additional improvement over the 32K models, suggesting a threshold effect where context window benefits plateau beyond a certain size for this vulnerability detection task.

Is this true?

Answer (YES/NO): NO